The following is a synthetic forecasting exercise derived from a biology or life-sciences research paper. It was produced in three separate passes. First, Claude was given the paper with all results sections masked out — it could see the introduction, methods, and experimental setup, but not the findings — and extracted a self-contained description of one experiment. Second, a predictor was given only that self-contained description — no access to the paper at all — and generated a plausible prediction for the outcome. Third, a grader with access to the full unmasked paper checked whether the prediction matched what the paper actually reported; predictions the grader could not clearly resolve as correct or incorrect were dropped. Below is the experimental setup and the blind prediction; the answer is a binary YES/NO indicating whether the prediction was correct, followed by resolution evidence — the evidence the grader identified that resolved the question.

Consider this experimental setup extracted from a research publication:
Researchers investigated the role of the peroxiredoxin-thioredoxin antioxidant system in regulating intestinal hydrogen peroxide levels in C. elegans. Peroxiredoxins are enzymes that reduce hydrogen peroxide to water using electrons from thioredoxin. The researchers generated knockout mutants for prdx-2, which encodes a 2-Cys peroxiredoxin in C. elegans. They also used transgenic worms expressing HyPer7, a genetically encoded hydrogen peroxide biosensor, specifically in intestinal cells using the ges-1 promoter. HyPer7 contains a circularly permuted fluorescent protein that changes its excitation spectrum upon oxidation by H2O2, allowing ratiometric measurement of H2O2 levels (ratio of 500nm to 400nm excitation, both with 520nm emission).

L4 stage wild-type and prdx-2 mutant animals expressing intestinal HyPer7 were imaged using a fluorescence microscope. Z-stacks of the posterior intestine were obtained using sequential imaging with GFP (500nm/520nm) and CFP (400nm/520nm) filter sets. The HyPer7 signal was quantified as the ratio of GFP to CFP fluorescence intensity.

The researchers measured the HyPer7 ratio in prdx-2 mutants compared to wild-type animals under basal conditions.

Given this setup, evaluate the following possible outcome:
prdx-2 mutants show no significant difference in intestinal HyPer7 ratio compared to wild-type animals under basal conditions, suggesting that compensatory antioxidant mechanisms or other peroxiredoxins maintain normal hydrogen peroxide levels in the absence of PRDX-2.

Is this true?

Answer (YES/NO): NO